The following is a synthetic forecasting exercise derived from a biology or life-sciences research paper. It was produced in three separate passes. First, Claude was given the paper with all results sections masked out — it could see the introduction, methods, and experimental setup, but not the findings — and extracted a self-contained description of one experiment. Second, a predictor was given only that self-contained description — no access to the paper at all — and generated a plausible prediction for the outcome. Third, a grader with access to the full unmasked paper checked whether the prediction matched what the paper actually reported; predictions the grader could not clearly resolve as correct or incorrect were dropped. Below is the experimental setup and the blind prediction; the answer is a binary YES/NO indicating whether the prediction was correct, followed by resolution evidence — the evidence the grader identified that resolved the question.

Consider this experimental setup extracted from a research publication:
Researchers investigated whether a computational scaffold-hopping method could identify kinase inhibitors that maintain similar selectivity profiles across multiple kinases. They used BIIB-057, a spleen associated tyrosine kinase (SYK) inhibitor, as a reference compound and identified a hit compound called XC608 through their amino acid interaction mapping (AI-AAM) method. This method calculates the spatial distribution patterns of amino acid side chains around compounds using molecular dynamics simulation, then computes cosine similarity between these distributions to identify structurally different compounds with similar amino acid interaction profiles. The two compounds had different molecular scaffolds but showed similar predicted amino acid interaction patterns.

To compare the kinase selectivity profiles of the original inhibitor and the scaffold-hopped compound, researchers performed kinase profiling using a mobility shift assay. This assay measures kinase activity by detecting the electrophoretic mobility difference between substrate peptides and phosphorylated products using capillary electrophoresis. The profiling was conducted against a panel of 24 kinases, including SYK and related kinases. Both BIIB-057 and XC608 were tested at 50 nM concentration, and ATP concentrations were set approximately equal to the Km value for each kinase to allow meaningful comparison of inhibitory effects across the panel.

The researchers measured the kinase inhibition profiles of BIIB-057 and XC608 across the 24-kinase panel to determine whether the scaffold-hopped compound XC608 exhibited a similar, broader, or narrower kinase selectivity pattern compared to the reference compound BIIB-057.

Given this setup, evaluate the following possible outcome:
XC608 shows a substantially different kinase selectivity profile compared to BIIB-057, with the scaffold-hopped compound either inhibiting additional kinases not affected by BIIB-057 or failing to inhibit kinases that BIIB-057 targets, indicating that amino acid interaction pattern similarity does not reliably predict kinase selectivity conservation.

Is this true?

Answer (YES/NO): YES